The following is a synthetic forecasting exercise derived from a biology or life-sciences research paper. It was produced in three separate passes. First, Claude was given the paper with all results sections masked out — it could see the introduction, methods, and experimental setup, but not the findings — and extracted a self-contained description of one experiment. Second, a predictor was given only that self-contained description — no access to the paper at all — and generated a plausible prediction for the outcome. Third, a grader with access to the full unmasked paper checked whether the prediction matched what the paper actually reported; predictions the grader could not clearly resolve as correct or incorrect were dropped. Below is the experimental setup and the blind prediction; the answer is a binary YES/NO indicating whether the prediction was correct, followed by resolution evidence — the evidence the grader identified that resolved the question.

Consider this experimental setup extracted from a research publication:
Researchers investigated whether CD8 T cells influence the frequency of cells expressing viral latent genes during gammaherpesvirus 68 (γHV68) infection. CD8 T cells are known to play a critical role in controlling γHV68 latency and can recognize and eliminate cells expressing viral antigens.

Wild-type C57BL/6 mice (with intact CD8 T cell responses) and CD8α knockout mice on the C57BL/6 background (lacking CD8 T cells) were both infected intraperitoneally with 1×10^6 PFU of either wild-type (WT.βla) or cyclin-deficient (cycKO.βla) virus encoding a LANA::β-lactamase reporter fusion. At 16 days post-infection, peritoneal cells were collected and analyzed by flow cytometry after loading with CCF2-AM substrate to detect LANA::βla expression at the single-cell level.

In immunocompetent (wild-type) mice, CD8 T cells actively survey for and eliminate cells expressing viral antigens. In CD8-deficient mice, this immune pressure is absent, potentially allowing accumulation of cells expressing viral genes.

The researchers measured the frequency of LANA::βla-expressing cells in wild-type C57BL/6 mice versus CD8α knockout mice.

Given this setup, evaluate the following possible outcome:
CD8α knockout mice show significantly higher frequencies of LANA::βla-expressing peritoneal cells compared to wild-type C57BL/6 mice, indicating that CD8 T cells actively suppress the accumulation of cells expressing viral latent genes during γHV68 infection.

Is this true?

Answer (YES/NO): YES